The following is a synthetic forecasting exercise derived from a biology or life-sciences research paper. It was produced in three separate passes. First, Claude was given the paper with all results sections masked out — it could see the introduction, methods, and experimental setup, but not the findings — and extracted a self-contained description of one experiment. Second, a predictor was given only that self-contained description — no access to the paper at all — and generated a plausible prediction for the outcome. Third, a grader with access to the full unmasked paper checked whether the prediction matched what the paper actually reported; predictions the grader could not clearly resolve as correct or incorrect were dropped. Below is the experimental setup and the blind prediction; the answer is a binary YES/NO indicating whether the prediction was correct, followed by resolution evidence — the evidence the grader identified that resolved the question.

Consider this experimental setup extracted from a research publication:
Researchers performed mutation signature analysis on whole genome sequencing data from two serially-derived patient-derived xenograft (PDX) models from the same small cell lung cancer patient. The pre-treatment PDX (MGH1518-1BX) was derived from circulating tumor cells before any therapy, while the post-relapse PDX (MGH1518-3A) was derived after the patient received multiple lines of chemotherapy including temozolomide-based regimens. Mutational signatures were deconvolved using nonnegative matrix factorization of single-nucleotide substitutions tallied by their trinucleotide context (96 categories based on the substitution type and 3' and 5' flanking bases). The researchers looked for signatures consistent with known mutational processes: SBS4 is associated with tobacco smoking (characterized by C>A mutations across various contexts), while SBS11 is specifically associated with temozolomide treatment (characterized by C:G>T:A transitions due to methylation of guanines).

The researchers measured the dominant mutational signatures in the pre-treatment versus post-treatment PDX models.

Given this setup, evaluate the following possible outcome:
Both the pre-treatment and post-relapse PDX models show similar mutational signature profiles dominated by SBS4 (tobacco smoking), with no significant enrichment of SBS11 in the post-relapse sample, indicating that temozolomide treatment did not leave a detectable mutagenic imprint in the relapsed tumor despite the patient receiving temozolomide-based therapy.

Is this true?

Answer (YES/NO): NO